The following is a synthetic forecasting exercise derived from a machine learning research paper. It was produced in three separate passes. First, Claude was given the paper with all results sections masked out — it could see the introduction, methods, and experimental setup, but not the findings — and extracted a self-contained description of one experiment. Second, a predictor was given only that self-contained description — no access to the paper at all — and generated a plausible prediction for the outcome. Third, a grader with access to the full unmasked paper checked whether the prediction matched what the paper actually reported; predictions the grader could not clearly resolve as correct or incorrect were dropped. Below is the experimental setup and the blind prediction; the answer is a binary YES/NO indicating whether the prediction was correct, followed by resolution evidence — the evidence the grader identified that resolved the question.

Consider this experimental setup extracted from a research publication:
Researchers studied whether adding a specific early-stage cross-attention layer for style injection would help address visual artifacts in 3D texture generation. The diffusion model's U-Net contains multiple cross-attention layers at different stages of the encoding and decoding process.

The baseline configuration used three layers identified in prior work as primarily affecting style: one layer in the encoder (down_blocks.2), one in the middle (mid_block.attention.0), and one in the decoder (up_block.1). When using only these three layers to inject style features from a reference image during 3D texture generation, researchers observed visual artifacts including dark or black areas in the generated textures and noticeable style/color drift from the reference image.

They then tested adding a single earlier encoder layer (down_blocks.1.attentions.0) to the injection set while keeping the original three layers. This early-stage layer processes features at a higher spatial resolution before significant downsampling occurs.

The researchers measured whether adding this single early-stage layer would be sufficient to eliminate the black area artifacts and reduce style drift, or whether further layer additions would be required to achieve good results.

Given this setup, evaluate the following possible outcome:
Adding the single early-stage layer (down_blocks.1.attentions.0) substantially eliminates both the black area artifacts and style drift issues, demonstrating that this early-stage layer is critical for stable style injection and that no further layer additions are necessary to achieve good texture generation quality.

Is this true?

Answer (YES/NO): NO